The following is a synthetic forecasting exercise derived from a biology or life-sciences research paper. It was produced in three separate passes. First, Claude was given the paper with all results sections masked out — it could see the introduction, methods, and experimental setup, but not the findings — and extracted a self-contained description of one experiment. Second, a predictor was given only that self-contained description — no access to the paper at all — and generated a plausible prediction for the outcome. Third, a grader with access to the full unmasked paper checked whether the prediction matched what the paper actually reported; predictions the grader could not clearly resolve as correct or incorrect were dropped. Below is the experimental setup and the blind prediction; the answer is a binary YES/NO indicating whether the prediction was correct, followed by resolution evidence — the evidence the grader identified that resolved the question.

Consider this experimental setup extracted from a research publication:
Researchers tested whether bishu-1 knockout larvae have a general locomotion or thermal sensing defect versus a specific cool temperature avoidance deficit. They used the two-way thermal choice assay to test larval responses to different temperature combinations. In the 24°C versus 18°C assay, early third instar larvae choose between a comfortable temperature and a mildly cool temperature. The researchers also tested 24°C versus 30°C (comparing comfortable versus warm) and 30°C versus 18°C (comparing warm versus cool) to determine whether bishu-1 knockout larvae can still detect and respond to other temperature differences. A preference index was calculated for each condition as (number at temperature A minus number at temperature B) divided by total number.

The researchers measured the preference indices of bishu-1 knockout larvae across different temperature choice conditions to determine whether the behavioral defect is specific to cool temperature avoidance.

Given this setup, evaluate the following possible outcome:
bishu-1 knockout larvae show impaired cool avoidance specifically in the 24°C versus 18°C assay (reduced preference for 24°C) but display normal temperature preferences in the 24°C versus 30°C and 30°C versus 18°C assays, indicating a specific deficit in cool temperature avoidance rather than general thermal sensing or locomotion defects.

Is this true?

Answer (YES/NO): YES